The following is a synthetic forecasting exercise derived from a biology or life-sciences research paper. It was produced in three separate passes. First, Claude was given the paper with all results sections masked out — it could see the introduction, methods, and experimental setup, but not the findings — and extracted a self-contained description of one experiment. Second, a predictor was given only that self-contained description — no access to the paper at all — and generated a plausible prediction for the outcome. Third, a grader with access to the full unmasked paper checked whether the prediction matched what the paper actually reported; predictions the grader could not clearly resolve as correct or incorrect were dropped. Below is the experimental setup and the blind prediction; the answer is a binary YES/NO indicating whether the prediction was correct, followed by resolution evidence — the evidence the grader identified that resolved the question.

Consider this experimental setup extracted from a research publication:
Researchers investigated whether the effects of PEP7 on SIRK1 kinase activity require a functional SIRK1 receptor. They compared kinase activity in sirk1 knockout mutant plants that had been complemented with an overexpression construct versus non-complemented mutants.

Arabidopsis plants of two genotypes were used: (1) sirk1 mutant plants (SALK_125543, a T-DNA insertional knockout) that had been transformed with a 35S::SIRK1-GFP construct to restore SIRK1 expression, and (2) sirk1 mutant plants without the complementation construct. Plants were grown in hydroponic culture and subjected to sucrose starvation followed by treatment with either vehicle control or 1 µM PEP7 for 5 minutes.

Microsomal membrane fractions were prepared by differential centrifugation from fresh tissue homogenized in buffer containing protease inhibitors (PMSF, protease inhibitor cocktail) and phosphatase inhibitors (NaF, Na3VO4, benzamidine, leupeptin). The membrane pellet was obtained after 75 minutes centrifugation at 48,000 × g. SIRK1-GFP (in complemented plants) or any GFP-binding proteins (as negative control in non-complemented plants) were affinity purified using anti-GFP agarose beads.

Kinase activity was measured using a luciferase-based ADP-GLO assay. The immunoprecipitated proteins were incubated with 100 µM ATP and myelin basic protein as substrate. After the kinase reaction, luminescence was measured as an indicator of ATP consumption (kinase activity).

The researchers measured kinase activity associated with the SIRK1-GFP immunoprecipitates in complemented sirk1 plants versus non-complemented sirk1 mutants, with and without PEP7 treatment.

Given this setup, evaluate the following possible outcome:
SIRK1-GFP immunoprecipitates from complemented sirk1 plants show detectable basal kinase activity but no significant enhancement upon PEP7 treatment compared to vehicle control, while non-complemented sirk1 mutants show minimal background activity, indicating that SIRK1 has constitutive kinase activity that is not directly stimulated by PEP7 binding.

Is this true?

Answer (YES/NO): NO